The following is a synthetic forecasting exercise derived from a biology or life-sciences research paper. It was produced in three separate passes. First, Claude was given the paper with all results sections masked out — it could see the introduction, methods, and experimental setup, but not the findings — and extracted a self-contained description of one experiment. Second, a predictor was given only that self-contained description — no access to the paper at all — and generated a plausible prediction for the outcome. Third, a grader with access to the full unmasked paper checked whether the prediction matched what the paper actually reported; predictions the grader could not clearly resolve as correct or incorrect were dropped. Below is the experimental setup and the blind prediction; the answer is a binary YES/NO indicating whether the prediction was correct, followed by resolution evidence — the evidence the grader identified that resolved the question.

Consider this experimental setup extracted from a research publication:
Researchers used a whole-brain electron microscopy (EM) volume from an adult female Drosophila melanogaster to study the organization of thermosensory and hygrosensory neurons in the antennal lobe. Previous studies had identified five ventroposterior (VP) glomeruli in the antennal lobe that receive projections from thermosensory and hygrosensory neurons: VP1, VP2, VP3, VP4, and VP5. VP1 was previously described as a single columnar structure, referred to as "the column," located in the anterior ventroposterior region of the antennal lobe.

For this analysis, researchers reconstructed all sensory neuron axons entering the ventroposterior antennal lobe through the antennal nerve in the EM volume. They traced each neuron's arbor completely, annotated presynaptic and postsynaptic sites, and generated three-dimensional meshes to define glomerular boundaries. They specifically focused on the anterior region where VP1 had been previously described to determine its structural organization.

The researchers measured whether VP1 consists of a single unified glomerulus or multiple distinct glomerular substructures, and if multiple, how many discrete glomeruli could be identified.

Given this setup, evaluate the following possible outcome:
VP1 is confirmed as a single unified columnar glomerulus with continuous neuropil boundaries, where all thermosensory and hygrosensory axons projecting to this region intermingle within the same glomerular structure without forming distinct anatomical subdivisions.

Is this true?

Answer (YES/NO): NO